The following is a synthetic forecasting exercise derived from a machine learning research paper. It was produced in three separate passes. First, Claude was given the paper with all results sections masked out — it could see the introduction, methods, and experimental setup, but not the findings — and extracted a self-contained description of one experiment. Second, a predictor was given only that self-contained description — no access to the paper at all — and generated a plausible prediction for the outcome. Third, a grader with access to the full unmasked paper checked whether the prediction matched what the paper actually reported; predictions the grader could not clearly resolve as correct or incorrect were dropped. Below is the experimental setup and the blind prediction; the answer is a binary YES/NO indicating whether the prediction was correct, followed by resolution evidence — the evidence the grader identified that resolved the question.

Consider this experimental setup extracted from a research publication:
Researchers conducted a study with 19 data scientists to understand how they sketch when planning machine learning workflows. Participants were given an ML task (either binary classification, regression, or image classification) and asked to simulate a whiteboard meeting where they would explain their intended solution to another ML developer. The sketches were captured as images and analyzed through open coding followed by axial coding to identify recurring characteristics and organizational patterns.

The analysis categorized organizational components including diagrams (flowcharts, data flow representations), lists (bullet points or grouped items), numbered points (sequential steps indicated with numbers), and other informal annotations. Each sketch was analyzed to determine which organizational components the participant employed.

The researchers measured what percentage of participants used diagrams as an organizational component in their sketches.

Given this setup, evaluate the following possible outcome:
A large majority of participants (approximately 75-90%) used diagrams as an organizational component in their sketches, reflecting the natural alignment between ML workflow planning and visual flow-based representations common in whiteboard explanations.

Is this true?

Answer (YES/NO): NO